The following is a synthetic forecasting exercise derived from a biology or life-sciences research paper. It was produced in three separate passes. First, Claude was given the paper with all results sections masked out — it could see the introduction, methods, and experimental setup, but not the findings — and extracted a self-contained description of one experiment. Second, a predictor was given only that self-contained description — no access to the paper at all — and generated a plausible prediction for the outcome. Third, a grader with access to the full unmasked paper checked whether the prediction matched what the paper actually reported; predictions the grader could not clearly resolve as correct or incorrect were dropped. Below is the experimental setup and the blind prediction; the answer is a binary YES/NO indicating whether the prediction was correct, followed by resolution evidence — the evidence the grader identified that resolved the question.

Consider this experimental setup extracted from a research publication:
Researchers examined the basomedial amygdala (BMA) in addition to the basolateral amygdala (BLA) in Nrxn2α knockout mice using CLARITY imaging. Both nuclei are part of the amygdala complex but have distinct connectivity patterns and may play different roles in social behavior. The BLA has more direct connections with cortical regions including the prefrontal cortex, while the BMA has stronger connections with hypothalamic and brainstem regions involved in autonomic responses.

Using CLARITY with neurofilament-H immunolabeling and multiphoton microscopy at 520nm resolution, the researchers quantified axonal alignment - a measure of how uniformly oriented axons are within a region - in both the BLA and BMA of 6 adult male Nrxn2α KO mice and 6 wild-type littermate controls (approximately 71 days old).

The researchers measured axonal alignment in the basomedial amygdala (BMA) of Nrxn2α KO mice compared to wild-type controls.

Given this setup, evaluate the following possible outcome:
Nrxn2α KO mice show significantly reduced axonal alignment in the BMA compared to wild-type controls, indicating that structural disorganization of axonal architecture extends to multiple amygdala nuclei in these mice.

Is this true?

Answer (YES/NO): NO